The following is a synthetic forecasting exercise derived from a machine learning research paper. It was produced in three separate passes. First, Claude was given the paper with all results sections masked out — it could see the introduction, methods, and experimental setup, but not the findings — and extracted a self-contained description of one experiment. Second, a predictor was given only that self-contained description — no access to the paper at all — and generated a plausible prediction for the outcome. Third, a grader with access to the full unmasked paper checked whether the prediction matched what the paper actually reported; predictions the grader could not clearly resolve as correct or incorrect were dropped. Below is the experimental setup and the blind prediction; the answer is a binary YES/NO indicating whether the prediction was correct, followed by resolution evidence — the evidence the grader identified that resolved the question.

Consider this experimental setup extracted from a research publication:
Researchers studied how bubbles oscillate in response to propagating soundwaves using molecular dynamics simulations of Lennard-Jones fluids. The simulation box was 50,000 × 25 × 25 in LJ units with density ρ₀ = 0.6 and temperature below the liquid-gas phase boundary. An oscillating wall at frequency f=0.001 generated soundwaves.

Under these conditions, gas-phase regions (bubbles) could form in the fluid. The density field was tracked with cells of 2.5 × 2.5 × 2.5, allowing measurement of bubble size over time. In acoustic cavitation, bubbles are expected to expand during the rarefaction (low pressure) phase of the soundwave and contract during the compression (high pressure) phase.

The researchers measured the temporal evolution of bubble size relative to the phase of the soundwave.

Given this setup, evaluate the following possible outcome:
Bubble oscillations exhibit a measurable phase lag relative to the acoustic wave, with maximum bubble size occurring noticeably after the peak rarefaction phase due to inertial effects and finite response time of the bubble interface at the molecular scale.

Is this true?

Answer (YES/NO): NO